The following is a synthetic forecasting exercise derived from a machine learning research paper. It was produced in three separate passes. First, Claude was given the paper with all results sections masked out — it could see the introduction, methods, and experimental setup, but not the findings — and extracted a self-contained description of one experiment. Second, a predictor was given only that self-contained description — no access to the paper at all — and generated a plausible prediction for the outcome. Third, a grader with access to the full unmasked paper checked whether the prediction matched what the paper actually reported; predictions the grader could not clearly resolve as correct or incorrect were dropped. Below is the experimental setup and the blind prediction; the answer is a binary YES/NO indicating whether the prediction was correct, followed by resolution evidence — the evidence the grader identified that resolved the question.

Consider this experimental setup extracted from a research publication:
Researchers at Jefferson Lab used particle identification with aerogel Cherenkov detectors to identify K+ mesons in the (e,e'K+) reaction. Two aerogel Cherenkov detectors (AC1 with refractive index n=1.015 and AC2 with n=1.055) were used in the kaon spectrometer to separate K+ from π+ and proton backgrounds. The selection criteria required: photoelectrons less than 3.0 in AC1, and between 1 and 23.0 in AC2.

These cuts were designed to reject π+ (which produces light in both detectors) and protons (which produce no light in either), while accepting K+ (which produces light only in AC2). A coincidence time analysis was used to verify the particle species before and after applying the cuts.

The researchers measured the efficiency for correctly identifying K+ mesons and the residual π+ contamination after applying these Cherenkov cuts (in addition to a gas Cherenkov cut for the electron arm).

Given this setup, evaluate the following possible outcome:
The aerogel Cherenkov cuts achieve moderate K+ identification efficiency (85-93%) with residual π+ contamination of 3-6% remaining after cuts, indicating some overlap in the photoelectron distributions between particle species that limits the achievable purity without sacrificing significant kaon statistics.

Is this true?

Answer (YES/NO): NO